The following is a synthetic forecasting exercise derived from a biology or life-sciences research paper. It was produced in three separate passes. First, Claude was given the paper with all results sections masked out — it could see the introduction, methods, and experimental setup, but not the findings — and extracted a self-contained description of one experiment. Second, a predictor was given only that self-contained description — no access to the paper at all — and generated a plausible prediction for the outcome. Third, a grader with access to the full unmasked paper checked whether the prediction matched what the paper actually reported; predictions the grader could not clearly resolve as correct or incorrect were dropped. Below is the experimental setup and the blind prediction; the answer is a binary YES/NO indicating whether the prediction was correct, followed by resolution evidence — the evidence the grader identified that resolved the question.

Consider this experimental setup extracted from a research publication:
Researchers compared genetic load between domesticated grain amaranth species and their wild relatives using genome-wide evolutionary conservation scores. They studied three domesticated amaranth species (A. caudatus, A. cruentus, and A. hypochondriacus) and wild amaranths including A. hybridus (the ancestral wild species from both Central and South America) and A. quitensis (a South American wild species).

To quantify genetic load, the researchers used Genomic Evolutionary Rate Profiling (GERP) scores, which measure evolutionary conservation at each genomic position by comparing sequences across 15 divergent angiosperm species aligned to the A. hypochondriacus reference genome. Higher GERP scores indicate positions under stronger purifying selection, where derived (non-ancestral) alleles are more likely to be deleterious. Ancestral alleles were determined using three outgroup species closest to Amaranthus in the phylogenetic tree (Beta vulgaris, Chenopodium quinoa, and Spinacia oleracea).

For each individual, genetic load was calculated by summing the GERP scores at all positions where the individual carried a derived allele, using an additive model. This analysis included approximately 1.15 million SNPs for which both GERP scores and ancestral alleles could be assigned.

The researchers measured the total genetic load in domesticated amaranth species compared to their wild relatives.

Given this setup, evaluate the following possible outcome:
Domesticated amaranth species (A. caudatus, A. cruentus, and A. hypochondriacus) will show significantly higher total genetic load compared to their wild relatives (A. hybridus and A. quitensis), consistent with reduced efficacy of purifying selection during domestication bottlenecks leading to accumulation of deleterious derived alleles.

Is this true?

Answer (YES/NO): NO